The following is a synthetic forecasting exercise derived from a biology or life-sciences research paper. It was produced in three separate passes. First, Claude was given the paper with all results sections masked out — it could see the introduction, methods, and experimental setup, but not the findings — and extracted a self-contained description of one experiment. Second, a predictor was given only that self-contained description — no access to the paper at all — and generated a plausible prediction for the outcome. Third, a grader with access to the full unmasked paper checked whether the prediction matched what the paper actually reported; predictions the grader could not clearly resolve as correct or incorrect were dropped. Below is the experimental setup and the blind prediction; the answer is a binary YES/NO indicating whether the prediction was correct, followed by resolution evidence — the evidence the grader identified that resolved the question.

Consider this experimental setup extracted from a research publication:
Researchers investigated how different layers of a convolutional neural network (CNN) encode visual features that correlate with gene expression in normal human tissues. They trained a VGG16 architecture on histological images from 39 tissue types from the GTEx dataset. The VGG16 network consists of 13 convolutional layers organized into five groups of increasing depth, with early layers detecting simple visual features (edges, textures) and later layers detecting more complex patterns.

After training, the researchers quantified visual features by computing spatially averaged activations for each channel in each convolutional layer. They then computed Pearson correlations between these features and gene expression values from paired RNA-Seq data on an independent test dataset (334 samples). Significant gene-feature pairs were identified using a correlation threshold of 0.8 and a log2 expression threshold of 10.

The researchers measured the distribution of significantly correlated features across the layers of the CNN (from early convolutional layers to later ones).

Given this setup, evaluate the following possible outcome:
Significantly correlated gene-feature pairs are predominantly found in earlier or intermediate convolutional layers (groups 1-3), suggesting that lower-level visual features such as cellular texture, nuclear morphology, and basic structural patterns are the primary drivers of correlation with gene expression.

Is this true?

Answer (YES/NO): NO